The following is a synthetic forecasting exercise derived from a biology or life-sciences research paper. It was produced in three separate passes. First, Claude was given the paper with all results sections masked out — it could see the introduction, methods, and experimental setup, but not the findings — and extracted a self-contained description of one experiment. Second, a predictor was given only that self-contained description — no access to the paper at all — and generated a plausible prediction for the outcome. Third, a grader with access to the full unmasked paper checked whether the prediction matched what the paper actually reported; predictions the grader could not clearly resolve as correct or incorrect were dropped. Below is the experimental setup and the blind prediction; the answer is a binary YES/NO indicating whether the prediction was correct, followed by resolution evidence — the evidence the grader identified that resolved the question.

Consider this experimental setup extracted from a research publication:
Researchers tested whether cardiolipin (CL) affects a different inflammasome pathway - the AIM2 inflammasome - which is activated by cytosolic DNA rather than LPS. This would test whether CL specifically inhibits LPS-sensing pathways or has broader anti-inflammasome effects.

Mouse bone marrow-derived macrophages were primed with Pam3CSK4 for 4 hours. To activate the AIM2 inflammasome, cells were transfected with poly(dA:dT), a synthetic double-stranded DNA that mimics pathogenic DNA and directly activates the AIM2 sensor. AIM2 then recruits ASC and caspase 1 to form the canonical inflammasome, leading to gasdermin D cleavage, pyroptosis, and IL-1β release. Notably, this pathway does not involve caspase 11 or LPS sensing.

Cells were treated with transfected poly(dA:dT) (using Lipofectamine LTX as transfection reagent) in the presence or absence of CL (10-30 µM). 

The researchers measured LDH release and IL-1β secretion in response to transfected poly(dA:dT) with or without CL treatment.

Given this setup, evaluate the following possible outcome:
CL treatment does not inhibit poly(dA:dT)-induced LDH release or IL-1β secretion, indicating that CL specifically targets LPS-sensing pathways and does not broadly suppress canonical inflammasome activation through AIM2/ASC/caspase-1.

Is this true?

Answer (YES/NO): YES